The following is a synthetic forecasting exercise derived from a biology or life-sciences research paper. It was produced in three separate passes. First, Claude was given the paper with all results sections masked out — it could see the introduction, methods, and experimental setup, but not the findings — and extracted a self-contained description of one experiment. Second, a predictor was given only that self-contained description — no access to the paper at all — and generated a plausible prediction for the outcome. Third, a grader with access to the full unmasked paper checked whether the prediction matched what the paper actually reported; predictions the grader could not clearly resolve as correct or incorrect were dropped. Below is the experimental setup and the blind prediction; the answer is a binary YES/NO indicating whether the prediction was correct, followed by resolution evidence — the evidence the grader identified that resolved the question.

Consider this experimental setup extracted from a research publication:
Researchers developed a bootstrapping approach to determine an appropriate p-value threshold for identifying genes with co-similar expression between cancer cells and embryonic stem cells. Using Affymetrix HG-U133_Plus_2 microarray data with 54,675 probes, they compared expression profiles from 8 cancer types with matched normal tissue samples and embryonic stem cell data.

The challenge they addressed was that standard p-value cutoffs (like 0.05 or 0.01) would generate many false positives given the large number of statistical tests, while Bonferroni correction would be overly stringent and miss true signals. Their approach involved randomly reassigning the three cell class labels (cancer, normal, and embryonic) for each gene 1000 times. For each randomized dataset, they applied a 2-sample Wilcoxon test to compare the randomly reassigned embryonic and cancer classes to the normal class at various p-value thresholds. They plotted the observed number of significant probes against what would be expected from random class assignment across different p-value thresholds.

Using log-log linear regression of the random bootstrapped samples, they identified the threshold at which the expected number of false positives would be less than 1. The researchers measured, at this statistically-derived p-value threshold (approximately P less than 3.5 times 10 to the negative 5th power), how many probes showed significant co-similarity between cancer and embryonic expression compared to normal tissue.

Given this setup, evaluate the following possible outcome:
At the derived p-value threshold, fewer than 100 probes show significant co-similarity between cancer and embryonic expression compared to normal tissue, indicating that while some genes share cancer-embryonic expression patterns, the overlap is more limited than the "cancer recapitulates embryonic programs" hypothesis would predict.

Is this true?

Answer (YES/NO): NO